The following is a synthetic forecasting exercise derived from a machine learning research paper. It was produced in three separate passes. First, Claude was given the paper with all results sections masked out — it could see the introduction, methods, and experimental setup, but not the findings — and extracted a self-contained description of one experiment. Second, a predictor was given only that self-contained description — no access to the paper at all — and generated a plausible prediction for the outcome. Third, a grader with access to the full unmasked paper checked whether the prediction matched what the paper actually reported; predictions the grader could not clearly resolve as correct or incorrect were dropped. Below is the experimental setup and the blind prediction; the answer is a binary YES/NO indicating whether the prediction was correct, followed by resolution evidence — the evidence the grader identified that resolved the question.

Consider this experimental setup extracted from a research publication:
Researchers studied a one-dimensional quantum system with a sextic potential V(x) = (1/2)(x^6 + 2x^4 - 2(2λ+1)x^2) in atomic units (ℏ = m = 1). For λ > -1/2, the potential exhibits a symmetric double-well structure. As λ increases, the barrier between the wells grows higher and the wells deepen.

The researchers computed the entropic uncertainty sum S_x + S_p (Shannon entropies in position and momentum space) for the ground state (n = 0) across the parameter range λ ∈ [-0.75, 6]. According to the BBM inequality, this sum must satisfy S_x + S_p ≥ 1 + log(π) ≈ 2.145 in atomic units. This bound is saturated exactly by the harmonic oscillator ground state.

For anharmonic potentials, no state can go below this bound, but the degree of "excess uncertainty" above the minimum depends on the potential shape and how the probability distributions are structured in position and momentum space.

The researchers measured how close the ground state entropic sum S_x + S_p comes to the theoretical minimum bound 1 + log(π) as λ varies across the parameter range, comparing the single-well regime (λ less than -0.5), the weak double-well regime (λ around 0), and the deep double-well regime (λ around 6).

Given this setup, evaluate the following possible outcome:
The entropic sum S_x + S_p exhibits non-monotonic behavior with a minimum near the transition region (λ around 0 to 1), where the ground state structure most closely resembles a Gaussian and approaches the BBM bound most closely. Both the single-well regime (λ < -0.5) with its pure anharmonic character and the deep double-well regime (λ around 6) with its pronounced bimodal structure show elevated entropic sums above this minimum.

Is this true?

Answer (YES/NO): NO